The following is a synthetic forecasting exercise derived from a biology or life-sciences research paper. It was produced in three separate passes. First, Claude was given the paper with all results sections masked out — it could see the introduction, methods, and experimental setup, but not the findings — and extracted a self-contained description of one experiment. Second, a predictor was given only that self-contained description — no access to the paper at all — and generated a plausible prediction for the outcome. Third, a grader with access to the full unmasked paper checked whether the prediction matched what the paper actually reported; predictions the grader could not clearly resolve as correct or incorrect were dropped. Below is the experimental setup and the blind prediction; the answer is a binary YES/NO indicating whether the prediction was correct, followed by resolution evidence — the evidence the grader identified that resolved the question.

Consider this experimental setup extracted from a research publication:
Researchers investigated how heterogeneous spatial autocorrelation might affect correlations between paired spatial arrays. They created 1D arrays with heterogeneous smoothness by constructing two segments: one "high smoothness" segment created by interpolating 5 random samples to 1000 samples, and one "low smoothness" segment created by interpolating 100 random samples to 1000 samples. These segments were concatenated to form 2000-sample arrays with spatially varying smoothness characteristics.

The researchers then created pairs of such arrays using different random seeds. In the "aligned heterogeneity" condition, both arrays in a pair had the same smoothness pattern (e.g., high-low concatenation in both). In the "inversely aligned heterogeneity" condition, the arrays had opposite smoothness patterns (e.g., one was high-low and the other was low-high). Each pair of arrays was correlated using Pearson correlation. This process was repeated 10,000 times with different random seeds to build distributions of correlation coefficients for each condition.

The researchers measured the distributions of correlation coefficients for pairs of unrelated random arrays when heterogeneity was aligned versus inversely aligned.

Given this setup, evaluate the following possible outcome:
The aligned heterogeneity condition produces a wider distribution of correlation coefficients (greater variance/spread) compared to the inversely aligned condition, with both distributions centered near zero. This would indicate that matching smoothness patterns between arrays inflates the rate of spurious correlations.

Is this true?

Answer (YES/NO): YES